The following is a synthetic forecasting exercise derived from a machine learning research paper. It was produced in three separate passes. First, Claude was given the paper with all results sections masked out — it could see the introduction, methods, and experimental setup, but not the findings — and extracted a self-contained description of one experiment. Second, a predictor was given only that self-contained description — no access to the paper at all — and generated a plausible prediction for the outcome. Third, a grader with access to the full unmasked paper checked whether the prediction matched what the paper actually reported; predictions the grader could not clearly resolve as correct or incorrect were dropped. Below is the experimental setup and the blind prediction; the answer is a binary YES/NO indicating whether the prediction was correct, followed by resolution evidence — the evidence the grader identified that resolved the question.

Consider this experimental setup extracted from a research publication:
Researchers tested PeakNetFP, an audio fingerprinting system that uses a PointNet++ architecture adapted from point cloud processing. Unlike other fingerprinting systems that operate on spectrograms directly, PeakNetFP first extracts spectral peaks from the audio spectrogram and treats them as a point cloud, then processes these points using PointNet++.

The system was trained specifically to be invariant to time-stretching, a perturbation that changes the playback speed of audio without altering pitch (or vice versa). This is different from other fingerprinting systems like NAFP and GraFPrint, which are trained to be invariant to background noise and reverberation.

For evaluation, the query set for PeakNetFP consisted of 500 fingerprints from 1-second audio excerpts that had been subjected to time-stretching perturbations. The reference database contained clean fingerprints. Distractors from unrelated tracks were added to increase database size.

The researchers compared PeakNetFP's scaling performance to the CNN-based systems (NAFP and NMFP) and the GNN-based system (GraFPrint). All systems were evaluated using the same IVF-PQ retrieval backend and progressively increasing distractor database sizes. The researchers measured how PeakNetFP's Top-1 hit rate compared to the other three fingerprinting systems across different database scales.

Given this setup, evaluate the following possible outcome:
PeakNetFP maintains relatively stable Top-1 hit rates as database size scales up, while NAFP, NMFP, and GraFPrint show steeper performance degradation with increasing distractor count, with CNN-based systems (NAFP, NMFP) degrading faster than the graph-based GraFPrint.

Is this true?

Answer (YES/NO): NO